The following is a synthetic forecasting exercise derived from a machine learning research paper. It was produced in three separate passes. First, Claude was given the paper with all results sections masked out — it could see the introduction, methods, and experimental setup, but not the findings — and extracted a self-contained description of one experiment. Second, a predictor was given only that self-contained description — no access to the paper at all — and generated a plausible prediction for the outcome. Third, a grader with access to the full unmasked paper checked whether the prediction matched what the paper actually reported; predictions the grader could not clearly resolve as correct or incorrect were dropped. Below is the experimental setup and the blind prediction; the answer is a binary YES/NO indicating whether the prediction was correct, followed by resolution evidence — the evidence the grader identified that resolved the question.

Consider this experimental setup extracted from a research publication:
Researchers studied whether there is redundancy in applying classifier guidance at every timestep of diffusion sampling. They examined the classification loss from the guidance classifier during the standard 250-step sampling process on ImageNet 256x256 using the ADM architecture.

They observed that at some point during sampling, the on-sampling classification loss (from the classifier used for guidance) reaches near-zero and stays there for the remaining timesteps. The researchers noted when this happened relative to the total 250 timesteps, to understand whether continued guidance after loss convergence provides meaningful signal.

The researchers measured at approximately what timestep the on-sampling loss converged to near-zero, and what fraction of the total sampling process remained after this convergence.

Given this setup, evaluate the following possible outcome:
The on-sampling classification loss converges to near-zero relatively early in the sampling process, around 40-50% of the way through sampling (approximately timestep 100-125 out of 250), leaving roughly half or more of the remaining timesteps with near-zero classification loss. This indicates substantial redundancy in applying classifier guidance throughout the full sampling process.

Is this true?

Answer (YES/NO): YES